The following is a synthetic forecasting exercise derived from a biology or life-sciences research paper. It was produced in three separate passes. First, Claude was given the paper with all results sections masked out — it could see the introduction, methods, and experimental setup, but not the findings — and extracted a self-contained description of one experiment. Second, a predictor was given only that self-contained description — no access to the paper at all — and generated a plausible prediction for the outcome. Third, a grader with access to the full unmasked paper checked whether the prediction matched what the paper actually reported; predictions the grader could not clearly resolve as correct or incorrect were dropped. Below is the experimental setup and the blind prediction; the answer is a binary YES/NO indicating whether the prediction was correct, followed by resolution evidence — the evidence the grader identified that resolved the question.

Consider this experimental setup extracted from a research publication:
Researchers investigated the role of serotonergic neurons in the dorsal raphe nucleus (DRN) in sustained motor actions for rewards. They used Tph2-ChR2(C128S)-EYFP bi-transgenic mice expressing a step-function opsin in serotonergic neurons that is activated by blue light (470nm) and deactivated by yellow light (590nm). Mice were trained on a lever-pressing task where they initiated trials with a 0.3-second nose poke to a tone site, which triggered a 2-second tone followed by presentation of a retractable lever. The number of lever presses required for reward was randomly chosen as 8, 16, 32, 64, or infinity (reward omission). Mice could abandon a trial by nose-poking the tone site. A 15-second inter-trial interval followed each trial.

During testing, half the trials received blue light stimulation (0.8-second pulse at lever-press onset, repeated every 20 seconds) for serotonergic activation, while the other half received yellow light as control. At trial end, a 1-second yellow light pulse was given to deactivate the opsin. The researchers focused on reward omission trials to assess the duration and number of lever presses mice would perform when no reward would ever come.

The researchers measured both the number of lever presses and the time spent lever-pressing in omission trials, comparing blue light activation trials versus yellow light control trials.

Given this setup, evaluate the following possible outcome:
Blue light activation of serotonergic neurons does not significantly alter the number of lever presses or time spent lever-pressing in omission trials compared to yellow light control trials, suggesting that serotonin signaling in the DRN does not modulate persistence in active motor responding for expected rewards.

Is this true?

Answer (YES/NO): NO